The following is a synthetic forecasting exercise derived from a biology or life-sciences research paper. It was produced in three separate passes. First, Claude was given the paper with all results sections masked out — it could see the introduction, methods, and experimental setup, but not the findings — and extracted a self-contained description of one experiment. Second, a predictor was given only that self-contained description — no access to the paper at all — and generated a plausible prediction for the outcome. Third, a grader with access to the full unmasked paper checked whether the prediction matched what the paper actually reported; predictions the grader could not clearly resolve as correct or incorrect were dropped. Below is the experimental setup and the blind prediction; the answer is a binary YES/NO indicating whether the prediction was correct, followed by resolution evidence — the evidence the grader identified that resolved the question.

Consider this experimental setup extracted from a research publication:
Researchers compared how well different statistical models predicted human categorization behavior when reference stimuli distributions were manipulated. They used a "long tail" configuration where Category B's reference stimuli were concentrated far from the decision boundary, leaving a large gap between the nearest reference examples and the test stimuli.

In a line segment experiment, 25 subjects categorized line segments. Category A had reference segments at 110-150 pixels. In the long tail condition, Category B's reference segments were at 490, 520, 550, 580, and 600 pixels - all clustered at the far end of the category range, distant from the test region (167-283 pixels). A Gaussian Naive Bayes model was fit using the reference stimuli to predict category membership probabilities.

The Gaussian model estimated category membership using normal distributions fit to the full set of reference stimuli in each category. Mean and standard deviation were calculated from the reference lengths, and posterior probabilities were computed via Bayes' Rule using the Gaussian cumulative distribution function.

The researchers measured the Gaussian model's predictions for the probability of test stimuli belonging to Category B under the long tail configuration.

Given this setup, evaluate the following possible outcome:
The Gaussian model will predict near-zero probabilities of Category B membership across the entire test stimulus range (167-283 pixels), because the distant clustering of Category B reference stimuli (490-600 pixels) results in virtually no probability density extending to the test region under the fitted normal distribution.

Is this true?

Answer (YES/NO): YES